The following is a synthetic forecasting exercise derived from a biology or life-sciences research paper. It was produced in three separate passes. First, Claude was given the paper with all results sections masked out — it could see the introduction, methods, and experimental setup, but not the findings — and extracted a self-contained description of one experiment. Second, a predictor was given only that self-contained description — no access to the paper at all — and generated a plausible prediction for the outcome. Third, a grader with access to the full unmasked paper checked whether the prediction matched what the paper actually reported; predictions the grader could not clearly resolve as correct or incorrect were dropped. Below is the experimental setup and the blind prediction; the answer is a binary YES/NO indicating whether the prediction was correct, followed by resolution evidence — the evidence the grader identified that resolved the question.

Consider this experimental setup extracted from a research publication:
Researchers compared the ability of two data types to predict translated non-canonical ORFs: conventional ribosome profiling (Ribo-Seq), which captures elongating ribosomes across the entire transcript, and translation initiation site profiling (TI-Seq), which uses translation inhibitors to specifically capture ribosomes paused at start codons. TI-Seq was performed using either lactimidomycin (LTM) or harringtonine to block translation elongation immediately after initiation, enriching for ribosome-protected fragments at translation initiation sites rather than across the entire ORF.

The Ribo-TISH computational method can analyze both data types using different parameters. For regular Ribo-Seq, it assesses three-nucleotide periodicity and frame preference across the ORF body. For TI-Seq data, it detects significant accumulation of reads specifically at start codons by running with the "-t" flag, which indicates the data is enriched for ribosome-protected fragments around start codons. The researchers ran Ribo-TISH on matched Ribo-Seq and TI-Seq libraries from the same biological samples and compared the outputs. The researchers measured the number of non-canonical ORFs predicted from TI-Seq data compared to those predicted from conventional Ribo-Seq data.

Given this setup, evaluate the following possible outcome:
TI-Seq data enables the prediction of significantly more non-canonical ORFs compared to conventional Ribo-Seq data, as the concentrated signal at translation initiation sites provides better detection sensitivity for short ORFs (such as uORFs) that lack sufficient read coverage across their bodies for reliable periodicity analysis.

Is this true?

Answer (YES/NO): NO